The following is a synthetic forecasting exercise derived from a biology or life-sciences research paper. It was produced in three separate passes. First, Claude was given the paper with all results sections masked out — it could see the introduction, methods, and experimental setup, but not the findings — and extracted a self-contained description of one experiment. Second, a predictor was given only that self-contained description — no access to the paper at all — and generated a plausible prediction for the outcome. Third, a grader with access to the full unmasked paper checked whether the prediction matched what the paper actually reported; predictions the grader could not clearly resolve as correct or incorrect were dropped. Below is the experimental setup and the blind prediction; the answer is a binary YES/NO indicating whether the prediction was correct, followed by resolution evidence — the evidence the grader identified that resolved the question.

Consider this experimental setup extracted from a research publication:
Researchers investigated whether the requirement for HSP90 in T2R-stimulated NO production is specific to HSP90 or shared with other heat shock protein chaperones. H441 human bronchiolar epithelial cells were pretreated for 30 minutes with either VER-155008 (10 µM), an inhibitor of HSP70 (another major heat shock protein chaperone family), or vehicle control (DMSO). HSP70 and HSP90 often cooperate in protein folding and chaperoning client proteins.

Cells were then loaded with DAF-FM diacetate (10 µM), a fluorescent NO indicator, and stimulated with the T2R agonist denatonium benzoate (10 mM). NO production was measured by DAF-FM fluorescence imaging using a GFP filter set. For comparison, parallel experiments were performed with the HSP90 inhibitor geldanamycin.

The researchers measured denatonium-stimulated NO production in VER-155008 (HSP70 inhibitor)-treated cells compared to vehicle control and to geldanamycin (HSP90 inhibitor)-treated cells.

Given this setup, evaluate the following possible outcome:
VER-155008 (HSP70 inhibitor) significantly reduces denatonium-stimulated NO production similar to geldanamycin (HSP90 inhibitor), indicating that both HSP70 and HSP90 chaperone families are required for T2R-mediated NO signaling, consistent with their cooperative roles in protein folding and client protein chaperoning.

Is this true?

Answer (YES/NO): NO